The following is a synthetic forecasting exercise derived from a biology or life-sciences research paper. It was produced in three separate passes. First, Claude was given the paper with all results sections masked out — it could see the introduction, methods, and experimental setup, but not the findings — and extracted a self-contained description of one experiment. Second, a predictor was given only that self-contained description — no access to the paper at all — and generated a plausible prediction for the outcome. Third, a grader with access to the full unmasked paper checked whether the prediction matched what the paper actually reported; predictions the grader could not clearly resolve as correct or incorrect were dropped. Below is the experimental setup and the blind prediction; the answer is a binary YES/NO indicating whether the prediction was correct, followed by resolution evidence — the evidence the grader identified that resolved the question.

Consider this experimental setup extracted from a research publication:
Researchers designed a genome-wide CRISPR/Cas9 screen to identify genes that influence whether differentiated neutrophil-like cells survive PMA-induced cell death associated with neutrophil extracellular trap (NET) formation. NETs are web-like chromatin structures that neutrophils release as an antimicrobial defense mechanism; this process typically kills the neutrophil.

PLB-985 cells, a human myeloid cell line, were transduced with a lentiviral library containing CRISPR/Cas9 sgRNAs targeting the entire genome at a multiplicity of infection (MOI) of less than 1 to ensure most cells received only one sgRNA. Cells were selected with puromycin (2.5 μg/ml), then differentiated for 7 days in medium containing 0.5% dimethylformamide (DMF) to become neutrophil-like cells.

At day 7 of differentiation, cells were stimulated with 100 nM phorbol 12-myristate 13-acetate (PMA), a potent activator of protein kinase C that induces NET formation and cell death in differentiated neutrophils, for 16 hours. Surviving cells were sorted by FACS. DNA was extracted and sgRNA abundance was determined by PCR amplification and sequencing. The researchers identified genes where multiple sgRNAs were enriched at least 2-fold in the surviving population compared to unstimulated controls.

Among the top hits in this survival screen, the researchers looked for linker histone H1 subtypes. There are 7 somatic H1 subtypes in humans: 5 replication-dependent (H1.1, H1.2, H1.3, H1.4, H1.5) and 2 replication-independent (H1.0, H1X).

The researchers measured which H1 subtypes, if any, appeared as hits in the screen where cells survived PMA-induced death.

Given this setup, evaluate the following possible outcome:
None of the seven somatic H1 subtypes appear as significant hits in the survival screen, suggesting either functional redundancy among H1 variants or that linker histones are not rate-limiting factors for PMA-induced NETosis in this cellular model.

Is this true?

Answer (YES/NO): NO